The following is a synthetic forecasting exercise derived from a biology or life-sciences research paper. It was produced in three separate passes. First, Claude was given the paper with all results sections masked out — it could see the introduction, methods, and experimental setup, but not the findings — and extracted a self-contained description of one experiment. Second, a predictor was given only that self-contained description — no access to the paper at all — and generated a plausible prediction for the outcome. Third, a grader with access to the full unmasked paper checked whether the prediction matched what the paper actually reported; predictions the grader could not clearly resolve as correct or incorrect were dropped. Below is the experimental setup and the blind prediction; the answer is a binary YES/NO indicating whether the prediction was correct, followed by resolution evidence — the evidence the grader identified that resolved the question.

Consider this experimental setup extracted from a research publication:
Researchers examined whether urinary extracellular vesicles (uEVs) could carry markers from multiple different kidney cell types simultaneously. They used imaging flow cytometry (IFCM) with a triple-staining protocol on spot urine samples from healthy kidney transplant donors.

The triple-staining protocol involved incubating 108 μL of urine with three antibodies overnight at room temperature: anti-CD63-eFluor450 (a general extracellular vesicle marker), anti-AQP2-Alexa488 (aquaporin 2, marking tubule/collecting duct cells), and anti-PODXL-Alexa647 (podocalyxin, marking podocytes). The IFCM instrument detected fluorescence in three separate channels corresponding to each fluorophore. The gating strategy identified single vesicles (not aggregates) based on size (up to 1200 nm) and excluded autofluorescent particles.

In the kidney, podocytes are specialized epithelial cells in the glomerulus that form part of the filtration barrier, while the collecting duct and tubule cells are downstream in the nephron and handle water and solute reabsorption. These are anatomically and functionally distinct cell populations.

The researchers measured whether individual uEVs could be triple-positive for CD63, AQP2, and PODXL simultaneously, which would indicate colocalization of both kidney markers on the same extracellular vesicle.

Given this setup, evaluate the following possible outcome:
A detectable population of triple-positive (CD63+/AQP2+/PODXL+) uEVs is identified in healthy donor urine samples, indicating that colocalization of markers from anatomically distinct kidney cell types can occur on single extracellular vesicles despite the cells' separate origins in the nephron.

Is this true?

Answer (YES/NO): YES